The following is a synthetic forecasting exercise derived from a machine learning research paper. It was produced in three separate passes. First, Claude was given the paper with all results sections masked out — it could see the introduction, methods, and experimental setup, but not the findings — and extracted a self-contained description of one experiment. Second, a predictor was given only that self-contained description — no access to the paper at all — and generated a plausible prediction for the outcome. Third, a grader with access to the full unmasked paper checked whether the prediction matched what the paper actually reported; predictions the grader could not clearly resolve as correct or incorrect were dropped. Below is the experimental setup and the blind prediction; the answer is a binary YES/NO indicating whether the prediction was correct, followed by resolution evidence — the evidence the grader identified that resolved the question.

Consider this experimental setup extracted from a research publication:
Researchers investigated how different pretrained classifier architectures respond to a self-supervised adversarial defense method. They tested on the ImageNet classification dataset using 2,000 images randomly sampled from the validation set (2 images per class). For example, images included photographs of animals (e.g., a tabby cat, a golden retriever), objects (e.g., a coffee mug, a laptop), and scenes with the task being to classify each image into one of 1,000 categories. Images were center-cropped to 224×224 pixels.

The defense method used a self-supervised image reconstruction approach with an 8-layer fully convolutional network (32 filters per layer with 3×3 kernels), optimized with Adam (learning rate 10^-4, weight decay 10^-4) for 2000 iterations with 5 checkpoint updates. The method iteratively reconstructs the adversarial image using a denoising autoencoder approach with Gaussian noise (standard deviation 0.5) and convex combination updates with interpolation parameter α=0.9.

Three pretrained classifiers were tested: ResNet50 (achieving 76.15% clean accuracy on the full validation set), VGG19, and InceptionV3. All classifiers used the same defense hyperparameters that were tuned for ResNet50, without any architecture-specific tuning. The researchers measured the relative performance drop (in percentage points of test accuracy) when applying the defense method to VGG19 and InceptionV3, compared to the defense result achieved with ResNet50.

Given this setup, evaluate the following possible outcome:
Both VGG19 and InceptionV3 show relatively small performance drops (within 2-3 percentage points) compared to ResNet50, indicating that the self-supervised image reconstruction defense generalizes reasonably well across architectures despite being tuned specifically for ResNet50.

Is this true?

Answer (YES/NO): NO